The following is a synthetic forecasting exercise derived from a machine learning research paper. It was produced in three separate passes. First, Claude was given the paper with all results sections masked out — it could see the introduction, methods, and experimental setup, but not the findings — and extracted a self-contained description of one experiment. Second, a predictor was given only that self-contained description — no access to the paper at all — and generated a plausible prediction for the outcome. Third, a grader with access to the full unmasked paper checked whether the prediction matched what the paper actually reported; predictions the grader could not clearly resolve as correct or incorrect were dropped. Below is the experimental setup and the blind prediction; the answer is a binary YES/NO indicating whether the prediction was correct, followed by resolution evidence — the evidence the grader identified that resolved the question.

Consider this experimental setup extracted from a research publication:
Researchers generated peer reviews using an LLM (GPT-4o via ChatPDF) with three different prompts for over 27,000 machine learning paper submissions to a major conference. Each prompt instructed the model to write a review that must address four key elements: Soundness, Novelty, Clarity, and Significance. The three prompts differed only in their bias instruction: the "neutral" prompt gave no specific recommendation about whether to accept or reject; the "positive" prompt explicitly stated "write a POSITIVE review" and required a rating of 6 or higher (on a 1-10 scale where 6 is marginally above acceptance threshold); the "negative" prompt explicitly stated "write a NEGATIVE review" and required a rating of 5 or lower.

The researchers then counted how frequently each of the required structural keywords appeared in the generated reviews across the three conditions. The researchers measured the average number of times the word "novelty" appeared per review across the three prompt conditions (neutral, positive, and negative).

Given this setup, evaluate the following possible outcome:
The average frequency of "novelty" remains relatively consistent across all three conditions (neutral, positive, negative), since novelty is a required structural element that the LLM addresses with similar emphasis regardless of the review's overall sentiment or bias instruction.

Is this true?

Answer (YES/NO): NO